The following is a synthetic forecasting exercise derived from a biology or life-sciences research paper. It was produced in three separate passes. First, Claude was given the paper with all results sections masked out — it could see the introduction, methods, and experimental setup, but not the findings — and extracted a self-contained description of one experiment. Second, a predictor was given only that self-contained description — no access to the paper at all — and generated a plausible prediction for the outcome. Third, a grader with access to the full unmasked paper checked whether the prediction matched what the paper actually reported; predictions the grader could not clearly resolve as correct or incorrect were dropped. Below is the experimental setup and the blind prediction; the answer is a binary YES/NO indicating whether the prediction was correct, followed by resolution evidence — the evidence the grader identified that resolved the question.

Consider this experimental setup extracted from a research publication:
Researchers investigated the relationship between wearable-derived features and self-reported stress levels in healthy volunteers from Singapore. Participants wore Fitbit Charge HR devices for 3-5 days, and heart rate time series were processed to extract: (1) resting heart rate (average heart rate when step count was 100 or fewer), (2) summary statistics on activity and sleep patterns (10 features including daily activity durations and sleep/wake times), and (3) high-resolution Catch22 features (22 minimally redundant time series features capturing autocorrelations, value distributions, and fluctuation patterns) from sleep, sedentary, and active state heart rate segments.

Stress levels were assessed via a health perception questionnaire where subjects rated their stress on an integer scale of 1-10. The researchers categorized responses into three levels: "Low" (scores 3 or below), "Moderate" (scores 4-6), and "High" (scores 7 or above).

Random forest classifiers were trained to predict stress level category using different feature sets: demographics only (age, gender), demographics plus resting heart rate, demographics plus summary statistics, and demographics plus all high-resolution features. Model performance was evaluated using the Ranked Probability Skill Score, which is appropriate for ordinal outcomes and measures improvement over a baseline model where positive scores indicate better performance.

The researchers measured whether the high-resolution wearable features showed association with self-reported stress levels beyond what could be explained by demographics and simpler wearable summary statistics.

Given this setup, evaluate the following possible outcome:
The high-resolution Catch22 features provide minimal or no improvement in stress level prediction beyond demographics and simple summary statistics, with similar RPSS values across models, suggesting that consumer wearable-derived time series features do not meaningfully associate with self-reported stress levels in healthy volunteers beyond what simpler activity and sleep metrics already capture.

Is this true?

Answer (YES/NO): NO